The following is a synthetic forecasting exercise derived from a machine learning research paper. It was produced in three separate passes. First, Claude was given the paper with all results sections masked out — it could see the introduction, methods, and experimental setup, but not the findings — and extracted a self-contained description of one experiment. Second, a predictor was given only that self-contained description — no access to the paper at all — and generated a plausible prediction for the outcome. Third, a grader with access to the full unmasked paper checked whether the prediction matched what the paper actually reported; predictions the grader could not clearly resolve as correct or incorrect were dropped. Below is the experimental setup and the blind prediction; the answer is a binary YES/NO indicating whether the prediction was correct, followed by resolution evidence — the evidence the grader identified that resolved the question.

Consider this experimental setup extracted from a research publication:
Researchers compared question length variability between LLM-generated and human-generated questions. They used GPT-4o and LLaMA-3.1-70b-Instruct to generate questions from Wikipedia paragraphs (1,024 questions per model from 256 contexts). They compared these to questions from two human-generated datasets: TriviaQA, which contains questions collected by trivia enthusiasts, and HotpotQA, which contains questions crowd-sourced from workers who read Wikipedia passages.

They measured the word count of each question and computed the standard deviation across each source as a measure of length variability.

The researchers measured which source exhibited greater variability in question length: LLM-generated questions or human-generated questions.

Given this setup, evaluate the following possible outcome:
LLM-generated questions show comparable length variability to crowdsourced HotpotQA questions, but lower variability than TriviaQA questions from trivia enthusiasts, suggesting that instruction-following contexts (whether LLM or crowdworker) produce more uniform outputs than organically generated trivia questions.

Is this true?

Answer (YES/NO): NO